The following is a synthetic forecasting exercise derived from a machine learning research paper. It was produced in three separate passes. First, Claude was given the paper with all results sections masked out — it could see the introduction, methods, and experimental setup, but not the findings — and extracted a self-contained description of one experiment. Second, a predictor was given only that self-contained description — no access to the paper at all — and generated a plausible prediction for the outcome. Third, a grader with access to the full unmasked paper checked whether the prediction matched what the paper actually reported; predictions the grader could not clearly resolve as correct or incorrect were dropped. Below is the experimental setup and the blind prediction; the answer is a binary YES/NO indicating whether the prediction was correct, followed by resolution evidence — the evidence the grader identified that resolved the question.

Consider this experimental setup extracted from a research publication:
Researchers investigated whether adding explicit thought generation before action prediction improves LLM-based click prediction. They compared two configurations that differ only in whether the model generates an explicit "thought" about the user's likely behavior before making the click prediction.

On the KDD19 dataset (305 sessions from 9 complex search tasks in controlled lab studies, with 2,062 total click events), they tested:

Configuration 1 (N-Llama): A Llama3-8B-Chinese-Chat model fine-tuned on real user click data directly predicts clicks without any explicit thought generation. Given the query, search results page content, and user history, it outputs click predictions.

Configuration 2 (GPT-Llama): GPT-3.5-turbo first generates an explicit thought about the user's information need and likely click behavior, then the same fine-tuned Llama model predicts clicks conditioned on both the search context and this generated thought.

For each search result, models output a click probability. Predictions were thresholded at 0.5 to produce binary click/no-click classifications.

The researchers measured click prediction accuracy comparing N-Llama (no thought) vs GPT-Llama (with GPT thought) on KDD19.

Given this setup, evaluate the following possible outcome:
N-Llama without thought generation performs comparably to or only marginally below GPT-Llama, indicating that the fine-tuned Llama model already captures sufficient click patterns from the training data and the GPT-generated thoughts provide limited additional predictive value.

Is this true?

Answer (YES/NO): YES